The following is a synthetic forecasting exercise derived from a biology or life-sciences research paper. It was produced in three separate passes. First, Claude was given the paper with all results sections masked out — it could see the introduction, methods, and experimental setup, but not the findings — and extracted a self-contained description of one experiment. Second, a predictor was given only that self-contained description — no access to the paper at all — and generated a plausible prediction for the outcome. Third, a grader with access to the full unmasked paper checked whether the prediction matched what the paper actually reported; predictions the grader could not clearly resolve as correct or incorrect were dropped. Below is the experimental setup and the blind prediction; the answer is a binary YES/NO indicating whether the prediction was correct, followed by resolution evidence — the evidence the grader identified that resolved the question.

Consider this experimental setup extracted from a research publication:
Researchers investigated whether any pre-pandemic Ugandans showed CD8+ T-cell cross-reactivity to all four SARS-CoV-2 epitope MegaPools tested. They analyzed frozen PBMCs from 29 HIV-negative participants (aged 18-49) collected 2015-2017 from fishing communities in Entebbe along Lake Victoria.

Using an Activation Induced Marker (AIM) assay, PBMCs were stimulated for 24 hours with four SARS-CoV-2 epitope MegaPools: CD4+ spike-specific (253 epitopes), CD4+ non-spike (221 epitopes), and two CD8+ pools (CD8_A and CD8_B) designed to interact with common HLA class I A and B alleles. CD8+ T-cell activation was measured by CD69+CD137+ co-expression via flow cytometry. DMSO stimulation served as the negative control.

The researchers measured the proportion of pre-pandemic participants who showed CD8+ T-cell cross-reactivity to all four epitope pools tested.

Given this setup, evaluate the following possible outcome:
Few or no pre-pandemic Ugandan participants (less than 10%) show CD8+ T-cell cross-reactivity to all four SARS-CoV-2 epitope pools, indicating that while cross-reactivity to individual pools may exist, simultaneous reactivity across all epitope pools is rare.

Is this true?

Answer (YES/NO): YES